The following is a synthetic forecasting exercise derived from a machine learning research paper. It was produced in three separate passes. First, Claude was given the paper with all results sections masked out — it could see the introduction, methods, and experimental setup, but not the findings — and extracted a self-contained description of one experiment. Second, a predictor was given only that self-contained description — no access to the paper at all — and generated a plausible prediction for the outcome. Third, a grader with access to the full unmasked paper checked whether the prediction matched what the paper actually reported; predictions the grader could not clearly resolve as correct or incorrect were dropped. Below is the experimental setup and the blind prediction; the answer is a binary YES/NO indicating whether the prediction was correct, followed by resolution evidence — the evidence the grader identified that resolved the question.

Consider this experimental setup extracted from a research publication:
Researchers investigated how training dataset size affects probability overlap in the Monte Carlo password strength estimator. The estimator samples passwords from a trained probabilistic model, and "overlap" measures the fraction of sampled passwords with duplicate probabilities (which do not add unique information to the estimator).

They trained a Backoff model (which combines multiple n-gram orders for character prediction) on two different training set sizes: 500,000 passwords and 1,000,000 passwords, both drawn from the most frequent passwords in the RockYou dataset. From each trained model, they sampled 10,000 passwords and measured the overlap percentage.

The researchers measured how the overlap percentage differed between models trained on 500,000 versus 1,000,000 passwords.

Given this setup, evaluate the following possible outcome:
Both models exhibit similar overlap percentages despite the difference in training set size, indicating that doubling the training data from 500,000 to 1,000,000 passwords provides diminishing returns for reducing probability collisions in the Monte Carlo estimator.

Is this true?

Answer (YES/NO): NO